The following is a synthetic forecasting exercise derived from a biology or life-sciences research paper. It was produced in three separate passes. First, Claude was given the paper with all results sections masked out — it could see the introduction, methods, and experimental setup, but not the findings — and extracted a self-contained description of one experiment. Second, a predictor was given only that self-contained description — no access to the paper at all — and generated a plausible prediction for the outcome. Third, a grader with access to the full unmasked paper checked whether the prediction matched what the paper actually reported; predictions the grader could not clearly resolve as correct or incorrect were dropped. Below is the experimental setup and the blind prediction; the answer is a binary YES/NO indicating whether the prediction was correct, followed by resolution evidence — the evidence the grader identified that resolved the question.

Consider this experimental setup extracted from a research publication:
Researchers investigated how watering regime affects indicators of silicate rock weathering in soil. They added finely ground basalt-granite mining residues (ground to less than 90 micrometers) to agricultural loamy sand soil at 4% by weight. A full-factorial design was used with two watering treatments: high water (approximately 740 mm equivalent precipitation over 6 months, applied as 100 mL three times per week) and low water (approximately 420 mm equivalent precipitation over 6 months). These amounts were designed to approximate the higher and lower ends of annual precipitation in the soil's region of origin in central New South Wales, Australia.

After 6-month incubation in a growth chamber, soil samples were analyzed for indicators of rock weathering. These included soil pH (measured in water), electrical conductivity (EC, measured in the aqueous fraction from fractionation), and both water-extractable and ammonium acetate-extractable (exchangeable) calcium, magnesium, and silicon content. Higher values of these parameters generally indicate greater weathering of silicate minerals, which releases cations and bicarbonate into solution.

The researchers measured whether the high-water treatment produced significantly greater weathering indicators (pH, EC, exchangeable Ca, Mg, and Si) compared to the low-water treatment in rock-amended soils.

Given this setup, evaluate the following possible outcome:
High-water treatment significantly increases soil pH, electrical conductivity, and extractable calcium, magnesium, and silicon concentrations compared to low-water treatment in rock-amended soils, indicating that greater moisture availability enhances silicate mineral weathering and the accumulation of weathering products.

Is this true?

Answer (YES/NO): NO